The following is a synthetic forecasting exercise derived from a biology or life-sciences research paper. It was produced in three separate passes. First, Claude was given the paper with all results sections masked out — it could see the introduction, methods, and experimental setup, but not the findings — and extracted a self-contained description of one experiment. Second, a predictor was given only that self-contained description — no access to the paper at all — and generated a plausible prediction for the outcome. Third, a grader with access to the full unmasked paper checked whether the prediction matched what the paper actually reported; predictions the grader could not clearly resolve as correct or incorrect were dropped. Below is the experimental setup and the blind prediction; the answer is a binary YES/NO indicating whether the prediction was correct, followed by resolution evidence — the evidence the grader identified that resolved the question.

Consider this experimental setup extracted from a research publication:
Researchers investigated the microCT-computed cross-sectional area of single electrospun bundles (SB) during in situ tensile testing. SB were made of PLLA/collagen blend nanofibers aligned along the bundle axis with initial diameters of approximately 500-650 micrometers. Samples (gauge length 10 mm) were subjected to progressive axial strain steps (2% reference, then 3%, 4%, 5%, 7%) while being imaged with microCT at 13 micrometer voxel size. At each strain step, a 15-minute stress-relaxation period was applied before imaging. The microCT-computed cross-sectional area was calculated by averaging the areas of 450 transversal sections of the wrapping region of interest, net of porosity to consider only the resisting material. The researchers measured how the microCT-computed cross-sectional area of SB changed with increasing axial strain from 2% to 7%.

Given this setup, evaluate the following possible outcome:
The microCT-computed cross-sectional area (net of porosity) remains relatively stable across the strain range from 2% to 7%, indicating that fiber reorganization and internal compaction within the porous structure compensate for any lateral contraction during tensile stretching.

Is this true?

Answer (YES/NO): NO